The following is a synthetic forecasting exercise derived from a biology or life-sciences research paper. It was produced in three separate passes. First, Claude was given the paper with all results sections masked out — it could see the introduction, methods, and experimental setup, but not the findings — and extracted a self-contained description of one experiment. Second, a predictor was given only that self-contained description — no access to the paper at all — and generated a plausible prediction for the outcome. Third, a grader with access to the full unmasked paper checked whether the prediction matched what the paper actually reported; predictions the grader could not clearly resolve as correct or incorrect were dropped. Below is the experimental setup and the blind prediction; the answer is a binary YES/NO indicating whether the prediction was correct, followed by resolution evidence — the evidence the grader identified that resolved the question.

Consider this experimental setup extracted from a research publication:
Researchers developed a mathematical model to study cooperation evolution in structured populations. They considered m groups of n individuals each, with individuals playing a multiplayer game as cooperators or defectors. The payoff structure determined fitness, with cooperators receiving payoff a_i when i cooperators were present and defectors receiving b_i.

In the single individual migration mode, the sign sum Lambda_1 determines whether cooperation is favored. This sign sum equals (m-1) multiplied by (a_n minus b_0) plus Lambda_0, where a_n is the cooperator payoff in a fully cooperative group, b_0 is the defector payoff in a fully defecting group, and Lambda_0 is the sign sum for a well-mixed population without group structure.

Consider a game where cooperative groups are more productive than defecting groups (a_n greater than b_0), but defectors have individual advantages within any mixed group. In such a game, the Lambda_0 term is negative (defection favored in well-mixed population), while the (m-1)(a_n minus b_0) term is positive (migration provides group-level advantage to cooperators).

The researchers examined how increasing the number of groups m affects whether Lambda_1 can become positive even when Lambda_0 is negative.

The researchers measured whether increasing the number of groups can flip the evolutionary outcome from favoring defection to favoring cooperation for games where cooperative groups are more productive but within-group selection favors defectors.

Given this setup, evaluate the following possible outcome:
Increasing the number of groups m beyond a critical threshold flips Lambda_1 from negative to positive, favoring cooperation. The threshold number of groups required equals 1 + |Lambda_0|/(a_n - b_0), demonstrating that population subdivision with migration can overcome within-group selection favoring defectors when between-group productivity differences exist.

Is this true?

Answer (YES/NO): YES